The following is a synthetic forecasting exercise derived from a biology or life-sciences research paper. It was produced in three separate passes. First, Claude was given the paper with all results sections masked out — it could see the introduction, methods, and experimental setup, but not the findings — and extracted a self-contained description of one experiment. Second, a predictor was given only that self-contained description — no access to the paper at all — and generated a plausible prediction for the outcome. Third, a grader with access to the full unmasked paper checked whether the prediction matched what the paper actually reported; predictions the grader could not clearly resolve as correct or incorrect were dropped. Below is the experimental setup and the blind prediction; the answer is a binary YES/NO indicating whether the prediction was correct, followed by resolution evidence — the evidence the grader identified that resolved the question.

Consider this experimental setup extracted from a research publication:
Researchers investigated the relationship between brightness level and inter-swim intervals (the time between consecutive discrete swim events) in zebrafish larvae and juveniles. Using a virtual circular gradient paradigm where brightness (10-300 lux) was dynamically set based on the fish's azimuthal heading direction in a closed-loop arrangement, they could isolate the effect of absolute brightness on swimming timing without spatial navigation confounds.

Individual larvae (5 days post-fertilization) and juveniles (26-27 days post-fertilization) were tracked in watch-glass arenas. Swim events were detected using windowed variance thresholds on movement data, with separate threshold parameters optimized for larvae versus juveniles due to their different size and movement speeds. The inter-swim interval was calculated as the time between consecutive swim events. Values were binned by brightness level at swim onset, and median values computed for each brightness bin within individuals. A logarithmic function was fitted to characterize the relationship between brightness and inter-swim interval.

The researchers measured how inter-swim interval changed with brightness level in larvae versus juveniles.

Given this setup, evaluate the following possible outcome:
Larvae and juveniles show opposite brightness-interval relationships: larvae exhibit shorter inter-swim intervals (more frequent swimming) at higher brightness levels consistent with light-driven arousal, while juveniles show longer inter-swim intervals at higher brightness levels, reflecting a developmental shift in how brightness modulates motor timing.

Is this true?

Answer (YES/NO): NO